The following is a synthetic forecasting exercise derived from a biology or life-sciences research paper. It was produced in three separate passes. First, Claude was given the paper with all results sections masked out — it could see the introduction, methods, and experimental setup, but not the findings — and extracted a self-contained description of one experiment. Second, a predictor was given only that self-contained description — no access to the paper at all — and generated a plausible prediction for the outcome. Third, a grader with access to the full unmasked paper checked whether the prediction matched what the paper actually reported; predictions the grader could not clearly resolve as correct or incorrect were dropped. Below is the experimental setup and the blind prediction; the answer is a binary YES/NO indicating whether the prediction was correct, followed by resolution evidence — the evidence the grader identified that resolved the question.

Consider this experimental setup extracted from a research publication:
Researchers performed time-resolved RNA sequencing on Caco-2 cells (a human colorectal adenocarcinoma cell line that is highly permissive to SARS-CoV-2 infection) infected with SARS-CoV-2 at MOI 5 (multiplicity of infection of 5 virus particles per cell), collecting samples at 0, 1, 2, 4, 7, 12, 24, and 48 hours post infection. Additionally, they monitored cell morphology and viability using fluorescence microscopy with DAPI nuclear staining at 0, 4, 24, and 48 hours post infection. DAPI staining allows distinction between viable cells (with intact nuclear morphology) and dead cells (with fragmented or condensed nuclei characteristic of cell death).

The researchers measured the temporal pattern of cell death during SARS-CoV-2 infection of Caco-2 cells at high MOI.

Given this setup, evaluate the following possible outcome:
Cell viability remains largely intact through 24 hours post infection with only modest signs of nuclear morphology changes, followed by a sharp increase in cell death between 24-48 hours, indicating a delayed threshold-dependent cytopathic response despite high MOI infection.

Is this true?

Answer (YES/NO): YES